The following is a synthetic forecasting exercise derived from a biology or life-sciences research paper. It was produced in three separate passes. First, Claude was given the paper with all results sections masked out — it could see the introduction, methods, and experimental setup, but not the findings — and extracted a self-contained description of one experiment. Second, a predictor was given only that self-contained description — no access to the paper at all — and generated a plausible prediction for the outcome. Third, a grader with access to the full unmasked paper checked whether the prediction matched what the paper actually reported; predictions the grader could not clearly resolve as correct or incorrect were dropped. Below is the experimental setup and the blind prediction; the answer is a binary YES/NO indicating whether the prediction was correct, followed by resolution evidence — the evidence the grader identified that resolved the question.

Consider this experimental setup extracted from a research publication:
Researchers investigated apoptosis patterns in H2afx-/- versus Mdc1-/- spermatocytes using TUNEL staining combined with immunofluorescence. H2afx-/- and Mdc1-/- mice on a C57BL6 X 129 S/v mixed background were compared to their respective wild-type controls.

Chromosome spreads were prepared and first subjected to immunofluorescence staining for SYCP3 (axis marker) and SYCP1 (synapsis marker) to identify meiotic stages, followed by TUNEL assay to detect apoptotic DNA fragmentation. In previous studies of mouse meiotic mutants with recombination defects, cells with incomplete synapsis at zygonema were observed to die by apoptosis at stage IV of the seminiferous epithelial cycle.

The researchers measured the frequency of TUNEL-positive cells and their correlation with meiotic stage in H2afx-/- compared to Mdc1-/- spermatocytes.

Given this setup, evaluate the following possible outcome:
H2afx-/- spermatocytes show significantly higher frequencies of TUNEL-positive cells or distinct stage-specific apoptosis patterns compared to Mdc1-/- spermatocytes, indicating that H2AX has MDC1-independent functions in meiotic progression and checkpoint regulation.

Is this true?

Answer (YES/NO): YES